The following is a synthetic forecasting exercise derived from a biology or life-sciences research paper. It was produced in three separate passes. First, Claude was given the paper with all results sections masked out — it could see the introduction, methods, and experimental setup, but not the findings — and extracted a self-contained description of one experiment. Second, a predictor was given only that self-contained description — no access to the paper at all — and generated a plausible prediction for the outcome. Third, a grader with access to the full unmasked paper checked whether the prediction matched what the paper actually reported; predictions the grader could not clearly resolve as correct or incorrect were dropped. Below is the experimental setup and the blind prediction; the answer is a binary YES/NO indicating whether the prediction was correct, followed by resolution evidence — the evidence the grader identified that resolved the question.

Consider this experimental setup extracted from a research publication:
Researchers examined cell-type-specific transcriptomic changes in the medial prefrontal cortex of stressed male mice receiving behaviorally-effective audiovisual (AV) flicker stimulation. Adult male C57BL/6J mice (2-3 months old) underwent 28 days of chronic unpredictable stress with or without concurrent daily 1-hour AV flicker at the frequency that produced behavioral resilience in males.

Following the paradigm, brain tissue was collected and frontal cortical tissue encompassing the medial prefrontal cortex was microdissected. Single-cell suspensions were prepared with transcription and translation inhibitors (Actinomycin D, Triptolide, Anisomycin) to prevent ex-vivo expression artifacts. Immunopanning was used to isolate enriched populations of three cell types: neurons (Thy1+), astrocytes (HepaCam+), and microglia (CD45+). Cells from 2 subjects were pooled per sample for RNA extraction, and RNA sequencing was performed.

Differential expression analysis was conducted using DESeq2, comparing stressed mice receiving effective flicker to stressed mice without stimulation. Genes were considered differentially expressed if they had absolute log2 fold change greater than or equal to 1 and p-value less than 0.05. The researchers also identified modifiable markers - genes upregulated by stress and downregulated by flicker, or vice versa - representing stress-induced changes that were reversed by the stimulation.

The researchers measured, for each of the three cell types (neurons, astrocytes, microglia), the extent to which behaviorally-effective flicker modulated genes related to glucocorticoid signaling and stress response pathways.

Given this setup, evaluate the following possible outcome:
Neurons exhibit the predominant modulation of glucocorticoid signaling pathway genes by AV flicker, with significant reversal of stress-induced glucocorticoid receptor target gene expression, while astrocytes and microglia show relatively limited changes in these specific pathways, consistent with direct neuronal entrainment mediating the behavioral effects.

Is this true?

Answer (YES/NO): NO